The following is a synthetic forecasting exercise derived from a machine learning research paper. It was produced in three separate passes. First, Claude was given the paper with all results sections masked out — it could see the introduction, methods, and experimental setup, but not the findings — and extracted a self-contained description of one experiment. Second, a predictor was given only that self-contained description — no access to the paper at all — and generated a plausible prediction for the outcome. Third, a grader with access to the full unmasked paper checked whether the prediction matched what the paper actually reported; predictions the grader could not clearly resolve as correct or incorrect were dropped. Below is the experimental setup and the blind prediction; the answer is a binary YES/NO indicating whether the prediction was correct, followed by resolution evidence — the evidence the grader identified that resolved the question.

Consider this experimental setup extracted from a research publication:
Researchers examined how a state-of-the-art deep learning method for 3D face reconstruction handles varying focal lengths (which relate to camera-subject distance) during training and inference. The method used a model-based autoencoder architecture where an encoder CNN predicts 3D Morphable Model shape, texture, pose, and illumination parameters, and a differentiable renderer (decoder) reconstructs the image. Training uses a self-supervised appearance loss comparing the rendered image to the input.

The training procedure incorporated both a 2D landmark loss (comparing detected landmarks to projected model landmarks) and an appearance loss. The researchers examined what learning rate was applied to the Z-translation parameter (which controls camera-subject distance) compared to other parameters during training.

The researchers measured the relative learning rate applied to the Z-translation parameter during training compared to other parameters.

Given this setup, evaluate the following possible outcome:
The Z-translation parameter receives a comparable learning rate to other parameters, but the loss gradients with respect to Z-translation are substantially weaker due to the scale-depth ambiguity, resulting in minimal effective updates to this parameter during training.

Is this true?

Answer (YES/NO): NO